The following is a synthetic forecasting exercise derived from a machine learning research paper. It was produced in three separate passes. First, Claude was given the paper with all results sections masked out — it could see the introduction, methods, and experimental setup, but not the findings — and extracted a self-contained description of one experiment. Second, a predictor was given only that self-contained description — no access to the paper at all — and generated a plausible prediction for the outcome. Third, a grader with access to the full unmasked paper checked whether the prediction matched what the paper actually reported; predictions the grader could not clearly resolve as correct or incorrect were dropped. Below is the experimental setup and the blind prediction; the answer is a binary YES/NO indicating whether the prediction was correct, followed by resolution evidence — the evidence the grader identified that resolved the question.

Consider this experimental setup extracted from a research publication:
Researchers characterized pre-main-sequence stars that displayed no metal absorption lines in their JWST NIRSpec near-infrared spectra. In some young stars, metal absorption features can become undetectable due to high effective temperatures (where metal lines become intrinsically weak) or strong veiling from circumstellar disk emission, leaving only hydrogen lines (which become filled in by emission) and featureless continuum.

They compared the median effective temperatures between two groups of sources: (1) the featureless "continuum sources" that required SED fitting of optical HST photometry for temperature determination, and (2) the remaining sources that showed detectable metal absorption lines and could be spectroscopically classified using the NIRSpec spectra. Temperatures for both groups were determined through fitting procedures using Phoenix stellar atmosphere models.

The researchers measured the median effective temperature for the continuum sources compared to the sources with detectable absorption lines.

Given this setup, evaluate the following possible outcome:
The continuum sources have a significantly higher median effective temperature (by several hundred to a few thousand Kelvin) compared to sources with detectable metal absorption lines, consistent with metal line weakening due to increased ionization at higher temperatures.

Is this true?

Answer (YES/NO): YES